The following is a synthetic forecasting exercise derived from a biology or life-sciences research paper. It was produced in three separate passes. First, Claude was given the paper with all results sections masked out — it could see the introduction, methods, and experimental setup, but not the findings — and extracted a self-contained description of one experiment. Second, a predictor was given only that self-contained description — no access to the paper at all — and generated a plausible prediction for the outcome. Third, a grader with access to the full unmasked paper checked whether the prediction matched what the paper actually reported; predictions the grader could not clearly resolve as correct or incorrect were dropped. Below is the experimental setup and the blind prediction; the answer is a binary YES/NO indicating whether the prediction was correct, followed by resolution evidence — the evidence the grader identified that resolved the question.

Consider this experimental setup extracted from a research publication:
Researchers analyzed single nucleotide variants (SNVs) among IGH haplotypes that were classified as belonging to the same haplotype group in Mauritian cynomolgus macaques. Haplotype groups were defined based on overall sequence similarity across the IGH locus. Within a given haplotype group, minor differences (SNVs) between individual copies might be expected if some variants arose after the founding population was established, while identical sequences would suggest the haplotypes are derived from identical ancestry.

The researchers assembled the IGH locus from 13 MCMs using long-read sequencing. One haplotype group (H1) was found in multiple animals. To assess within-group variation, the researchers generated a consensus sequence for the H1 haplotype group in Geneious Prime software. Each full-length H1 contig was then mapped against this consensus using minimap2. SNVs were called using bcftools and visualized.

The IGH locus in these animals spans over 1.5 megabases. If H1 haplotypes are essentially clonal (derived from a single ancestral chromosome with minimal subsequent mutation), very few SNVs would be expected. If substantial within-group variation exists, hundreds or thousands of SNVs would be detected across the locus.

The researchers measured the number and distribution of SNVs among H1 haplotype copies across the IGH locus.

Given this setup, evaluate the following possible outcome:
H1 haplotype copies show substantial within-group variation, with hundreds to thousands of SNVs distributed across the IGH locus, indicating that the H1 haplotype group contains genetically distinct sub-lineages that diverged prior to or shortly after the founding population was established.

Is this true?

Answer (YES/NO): NO